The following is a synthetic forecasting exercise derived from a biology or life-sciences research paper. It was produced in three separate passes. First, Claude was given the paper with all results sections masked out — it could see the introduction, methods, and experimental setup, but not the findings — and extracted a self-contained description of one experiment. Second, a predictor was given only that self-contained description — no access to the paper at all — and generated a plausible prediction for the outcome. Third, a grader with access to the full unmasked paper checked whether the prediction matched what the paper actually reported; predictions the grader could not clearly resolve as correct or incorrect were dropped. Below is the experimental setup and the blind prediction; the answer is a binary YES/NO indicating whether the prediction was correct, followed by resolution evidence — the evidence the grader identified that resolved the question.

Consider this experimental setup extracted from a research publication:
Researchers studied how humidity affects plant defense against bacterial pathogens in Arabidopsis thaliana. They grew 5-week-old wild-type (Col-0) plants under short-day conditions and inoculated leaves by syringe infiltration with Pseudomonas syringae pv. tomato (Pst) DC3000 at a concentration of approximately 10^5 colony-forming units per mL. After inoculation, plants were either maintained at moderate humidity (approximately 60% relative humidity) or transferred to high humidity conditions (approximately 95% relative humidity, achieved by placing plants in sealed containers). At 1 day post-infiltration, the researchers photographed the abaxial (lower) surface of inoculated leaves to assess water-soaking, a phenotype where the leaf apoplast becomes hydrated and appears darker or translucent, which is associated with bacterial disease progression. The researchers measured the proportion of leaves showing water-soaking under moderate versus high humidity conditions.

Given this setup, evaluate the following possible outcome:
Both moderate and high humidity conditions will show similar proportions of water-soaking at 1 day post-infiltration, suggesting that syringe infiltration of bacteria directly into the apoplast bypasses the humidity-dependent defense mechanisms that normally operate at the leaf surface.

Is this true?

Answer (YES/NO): NO